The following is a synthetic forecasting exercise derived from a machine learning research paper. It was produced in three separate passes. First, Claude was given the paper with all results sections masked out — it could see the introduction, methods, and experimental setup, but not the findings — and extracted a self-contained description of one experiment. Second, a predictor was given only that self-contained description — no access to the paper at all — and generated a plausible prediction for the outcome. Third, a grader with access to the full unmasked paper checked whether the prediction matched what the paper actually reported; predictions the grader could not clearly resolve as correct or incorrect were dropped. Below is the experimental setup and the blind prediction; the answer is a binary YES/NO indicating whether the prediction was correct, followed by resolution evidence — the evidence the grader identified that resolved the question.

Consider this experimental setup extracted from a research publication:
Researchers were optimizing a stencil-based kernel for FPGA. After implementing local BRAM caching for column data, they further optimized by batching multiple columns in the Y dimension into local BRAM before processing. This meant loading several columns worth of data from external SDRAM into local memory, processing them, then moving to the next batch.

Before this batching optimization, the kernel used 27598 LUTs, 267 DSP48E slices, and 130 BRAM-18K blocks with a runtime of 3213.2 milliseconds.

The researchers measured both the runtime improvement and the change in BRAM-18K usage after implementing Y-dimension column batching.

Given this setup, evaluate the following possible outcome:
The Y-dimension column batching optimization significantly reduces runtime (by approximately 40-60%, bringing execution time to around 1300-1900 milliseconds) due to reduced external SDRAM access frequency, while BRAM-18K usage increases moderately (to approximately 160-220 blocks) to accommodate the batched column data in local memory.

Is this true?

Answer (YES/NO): NO